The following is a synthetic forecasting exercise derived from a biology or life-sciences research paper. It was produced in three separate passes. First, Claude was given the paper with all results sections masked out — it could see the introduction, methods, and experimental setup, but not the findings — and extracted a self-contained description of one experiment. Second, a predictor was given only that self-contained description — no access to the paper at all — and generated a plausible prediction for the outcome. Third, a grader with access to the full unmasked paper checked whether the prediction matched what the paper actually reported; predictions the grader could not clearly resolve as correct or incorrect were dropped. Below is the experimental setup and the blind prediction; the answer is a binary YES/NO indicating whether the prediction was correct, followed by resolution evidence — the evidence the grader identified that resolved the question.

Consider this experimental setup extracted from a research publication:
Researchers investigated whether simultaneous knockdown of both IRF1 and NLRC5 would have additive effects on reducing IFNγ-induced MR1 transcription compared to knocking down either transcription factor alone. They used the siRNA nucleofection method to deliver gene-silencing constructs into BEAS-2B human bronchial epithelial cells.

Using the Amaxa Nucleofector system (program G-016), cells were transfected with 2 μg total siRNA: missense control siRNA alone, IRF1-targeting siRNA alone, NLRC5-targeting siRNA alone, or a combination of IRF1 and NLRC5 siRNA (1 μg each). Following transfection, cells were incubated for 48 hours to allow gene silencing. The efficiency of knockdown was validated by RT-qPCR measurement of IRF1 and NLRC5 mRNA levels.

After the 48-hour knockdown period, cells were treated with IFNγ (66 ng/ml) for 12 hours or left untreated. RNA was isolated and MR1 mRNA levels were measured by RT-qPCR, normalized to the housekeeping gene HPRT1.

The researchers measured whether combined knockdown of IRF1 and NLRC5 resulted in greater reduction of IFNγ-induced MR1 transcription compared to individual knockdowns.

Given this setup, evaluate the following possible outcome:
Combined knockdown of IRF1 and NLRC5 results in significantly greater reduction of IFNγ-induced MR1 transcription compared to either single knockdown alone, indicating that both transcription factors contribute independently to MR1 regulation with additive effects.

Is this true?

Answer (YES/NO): NO